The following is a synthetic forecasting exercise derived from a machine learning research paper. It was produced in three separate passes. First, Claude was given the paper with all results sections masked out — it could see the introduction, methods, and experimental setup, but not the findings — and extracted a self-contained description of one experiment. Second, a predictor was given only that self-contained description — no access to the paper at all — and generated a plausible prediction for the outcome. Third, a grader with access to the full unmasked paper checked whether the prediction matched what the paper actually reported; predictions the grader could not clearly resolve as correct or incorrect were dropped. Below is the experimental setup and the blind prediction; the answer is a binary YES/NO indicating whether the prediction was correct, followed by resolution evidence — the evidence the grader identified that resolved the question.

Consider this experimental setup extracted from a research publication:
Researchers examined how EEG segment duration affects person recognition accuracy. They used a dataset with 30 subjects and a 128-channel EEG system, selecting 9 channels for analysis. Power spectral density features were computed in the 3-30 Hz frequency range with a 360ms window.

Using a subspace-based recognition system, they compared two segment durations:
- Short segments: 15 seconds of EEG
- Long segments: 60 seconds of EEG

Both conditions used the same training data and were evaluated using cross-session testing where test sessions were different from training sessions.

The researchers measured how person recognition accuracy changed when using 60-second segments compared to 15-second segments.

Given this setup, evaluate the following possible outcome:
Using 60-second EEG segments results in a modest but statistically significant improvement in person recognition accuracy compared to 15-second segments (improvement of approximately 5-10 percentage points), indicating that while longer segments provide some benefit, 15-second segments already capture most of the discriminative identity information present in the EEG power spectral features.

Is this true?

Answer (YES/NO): YES